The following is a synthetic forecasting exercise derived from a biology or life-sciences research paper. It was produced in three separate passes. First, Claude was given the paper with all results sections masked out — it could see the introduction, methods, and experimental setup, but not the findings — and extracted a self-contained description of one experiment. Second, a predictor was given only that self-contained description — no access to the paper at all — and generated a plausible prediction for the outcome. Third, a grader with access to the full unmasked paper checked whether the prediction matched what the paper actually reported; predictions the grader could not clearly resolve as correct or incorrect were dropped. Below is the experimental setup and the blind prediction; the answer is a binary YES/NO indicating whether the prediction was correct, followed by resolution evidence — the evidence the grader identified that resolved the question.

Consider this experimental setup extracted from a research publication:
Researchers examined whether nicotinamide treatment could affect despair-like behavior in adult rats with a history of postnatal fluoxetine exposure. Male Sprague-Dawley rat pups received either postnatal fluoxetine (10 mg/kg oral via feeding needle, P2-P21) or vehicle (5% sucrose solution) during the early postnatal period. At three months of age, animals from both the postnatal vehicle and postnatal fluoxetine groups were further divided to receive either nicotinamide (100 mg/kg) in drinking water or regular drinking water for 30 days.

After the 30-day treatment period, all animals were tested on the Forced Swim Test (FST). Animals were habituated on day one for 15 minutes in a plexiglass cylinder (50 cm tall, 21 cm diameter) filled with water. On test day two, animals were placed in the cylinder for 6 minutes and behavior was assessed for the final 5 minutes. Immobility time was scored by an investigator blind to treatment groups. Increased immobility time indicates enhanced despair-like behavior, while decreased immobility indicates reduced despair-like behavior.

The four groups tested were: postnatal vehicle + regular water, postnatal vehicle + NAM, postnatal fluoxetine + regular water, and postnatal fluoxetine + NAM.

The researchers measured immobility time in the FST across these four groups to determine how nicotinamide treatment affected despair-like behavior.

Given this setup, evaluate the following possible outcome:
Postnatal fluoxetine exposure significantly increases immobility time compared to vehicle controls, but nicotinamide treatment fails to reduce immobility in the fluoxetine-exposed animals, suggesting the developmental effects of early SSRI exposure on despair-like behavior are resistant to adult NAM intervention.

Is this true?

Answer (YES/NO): NO